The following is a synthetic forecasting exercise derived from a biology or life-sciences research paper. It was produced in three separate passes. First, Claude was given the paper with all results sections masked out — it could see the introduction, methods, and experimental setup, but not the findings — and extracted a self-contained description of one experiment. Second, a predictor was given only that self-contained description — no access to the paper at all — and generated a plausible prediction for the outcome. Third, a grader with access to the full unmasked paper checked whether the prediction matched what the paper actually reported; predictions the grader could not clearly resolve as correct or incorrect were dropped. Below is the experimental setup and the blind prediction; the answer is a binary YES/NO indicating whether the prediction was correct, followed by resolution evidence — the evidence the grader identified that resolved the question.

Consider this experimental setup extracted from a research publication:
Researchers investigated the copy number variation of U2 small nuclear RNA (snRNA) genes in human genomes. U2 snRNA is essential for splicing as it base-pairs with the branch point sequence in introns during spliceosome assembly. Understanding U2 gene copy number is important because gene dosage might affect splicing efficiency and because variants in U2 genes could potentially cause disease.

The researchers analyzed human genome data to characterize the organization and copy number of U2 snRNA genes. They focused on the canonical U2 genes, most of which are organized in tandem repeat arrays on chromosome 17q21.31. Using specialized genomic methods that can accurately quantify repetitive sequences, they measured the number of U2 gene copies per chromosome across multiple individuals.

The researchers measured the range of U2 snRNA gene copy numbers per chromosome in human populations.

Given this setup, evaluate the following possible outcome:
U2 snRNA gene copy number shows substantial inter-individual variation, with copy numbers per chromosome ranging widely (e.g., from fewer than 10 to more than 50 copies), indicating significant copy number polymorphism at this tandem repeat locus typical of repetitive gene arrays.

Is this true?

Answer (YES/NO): YES